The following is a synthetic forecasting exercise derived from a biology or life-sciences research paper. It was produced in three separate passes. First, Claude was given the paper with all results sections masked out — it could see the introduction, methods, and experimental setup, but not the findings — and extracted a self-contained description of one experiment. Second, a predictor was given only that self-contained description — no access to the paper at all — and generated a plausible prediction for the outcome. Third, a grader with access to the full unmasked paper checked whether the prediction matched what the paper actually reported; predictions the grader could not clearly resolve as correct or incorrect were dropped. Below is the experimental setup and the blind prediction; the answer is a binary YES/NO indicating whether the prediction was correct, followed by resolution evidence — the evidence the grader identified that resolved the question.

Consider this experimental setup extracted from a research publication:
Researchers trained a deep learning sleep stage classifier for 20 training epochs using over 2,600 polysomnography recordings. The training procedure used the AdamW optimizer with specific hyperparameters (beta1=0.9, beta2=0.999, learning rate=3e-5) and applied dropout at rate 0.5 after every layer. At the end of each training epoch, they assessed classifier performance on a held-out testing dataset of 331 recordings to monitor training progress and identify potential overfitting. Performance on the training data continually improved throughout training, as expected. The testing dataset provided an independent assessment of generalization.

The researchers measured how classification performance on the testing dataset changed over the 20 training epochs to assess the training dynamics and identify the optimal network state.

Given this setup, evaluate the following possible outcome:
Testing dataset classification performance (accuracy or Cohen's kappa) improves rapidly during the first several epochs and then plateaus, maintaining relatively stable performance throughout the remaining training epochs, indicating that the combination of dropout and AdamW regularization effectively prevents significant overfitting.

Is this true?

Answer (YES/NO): NO